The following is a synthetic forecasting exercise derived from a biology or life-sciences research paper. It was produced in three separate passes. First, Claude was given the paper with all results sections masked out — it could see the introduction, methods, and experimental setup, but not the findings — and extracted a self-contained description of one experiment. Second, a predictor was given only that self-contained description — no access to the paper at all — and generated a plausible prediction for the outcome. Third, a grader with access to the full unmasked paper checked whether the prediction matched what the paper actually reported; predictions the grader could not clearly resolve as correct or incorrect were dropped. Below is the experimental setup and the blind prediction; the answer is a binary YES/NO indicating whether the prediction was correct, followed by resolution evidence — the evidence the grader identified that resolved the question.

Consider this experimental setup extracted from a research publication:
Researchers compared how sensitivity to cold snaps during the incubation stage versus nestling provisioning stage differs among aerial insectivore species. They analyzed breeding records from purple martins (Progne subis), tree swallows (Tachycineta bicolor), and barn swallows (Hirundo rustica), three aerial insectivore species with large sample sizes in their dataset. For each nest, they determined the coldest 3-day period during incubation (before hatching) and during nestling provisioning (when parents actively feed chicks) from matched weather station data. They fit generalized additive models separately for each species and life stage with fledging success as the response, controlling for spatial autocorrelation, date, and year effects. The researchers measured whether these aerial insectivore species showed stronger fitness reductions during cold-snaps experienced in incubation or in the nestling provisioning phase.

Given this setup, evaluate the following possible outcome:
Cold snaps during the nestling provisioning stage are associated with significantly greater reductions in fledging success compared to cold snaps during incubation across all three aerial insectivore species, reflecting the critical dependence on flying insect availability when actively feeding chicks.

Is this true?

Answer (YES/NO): NO